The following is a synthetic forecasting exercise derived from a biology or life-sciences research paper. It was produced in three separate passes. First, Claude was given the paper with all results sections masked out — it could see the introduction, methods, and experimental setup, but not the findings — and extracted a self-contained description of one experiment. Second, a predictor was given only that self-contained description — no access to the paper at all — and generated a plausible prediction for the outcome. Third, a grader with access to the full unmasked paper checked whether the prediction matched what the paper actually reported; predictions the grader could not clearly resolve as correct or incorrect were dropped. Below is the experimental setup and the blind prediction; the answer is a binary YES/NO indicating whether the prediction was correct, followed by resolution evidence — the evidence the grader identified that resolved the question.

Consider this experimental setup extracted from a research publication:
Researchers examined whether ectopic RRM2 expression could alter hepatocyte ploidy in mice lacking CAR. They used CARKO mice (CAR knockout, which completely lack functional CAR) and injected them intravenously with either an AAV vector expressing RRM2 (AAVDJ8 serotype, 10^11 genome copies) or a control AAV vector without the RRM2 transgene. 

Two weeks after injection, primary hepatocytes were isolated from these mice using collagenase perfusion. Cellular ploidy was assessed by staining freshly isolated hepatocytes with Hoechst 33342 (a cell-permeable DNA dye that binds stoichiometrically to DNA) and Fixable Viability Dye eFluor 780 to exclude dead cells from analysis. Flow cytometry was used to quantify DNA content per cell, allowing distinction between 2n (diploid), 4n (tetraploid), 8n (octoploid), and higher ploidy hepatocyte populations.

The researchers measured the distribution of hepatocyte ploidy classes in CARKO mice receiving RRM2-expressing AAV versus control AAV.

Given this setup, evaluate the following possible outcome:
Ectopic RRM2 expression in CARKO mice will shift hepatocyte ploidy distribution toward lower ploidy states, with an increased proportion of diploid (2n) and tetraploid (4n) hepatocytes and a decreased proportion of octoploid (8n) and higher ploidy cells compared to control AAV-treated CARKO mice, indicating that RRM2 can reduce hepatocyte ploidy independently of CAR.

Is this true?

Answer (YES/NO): NO